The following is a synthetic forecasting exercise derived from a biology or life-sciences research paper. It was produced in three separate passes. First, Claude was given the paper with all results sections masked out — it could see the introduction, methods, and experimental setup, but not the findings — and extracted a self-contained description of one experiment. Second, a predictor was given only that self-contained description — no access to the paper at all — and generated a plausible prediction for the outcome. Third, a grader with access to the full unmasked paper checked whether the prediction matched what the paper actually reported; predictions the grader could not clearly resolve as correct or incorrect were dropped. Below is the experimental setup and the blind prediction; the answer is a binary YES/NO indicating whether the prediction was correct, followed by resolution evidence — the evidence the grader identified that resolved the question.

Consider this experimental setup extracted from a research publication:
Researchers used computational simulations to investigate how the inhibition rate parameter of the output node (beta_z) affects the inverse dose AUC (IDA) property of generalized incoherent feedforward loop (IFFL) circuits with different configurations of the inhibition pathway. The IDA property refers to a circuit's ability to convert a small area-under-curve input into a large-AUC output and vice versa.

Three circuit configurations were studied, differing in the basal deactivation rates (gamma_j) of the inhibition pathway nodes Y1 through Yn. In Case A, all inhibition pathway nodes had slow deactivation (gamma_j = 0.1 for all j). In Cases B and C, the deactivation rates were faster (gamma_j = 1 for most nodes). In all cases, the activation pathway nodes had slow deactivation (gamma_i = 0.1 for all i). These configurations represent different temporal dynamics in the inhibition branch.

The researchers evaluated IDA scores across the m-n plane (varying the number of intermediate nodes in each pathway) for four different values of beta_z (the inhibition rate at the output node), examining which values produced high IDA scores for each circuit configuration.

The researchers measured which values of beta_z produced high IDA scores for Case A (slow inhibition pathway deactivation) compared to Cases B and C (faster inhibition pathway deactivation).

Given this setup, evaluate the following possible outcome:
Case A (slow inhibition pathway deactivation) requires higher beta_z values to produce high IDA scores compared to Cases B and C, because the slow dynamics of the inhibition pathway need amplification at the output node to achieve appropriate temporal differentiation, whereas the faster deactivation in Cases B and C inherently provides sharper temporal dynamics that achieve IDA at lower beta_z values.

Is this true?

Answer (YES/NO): YES